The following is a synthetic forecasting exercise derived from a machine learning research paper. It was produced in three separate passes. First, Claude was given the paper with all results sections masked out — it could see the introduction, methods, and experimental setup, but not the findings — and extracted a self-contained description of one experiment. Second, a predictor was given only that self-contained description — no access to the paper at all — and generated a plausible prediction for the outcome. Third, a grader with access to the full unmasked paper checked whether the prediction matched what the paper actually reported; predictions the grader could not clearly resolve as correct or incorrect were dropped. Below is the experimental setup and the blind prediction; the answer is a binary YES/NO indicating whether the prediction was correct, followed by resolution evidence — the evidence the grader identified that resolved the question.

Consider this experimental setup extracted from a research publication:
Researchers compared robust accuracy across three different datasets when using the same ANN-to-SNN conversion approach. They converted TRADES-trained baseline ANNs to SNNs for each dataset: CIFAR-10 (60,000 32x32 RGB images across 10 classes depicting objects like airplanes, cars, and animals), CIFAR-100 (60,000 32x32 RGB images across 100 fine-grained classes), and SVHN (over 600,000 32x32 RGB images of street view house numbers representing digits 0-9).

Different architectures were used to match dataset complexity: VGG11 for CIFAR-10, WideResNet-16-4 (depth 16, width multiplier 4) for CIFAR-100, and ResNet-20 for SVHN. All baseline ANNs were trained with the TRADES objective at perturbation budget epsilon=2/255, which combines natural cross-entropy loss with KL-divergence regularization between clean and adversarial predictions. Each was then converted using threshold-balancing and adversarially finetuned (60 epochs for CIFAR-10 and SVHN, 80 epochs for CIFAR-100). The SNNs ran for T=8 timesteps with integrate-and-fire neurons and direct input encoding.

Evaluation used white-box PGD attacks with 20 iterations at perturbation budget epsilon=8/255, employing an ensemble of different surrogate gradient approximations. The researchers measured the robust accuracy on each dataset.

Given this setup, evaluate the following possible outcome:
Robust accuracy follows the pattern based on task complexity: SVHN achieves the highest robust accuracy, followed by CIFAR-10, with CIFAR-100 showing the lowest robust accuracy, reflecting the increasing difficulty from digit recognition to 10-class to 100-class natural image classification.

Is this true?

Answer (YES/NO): YES